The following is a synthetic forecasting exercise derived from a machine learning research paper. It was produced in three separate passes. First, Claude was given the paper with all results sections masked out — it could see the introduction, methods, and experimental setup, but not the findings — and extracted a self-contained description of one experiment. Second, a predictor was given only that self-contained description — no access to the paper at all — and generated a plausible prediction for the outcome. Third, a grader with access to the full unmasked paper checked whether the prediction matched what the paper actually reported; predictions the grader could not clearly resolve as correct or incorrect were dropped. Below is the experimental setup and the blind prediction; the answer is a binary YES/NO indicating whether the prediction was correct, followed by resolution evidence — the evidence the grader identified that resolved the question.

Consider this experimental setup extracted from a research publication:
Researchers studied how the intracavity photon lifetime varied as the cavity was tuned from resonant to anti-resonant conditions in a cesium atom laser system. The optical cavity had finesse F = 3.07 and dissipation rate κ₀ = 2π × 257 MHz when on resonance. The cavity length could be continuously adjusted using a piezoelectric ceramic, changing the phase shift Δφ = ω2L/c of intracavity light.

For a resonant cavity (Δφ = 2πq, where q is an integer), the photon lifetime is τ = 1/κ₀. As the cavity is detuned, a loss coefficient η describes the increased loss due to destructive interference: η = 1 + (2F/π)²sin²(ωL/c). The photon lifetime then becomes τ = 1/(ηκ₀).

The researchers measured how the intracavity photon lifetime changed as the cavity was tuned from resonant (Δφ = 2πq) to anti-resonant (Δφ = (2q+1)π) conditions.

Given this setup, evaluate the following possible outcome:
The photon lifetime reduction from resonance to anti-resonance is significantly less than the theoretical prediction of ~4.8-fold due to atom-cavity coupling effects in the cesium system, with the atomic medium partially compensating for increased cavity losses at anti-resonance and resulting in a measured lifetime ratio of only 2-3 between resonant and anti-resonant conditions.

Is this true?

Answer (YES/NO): NO